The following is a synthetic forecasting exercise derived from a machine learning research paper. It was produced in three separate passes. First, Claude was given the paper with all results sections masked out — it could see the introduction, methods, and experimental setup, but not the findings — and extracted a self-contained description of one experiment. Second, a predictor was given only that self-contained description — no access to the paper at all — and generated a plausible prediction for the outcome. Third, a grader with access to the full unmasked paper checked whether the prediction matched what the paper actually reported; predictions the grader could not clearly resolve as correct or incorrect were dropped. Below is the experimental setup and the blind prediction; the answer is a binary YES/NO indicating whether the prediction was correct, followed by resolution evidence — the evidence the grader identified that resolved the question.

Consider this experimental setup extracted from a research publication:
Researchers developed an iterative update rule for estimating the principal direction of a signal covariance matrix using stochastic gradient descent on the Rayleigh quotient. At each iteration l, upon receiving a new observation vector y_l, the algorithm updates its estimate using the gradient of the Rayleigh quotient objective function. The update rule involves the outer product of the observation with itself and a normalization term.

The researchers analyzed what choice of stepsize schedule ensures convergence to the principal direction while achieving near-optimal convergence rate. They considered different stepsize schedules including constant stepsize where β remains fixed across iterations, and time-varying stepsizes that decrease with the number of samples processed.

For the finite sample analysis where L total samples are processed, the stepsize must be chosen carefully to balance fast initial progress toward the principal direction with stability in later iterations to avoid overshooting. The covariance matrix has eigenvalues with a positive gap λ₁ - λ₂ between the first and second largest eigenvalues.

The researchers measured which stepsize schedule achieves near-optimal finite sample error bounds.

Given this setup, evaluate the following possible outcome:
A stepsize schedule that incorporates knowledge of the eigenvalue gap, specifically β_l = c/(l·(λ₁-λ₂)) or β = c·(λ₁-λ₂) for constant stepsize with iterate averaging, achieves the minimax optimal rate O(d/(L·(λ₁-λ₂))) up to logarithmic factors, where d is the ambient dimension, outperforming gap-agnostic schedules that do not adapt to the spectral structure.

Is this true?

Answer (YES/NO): NO